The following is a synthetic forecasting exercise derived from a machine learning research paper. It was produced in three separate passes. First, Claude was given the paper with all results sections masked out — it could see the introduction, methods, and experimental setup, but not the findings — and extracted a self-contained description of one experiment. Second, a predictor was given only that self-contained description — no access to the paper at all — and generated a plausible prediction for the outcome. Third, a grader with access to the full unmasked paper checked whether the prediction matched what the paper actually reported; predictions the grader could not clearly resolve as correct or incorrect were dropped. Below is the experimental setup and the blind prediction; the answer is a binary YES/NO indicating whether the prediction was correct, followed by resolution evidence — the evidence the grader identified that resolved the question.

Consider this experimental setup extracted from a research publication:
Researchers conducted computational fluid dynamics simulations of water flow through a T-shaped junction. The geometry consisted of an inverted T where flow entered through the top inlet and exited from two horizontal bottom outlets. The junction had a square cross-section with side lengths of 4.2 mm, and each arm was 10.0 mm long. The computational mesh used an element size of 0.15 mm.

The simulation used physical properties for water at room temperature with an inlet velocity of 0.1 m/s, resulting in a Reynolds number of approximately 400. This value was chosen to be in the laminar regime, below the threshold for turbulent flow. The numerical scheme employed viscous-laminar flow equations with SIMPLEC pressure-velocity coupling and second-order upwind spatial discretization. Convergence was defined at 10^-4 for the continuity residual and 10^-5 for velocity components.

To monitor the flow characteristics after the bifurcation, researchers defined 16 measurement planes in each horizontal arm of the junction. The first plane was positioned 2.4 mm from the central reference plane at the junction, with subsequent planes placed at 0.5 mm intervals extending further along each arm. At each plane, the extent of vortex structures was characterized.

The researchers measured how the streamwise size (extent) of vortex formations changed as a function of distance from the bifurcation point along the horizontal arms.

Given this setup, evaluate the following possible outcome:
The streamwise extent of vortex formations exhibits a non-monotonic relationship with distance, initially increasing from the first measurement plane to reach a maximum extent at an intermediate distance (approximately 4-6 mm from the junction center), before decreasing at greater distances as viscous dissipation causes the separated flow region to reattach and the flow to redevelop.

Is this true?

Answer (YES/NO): NO